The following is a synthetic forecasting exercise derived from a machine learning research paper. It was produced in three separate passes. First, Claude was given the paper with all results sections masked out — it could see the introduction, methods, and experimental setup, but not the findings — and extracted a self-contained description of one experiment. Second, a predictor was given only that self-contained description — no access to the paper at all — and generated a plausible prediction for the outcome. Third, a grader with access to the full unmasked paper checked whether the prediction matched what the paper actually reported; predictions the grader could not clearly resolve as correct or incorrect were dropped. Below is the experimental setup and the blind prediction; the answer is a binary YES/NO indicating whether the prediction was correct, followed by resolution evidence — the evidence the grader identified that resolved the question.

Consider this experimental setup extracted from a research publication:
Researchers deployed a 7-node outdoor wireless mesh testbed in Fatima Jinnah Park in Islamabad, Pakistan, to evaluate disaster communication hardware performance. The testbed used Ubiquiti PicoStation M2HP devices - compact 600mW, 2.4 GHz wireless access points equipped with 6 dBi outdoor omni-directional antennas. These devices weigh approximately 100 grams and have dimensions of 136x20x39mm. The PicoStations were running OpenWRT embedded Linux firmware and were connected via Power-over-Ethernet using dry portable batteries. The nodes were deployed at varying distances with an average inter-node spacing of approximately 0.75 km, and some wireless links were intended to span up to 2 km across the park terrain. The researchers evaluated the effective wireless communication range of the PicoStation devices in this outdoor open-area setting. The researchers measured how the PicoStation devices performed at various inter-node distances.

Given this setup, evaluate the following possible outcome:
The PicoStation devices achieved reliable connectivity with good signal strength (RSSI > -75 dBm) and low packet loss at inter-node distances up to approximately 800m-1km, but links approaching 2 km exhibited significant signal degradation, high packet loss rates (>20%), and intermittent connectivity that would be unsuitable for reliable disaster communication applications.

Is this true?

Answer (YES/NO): NO